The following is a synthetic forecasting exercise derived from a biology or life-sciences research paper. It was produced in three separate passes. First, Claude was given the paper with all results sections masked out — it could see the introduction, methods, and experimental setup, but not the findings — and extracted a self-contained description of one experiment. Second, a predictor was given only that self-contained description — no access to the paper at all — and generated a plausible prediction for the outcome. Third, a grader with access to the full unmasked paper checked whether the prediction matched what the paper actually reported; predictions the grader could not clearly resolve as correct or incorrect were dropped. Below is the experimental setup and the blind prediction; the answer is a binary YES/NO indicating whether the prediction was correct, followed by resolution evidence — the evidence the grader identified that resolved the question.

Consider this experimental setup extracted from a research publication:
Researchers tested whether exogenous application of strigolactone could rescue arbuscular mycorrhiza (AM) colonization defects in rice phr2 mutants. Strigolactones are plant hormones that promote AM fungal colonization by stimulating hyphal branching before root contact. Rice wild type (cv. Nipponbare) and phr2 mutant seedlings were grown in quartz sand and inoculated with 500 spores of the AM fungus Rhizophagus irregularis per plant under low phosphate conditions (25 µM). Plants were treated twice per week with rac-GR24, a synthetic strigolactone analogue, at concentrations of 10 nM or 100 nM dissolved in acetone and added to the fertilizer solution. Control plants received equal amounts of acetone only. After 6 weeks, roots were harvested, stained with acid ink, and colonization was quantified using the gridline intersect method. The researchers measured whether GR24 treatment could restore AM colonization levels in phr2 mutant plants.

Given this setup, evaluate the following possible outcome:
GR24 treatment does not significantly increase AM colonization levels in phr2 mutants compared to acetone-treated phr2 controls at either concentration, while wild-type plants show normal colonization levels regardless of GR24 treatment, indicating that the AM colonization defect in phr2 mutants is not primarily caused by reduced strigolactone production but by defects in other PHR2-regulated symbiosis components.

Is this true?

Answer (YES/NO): NO